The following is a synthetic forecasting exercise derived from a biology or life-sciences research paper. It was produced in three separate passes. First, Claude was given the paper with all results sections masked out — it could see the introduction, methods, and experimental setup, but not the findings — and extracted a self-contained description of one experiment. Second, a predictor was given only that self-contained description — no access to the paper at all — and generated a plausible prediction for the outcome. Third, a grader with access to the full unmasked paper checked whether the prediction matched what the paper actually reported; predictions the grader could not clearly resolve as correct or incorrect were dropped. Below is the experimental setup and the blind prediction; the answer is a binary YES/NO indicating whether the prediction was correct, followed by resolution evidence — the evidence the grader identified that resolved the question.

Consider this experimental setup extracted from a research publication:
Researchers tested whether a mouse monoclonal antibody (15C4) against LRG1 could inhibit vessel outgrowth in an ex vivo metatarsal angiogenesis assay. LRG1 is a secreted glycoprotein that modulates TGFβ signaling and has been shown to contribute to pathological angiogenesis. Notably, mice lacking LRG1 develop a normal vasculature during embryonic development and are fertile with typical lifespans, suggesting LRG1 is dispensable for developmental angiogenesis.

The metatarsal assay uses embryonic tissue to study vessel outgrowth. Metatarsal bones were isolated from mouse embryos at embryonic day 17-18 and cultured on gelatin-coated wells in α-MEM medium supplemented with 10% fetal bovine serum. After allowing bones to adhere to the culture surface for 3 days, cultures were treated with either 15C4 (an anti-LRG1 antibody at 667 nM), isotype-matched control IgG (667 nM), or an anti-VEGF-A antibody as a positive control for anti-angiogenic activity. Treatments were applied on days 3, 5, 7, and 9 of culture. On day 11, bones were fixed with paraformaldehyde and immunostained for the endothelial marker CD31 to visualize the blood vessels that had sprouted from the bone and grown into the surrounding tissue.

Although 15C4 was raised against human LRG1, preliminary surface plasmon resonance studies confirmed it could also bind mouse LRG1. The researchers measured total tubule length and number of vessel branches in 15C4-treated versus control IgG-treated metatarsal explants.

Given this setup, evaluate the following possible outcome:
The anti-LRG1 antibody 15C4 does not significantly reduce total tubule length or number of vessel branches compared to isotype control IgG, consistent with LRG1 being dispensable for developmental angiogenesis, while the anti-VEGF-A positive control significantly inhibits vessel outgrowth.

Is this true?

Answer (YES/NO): NO